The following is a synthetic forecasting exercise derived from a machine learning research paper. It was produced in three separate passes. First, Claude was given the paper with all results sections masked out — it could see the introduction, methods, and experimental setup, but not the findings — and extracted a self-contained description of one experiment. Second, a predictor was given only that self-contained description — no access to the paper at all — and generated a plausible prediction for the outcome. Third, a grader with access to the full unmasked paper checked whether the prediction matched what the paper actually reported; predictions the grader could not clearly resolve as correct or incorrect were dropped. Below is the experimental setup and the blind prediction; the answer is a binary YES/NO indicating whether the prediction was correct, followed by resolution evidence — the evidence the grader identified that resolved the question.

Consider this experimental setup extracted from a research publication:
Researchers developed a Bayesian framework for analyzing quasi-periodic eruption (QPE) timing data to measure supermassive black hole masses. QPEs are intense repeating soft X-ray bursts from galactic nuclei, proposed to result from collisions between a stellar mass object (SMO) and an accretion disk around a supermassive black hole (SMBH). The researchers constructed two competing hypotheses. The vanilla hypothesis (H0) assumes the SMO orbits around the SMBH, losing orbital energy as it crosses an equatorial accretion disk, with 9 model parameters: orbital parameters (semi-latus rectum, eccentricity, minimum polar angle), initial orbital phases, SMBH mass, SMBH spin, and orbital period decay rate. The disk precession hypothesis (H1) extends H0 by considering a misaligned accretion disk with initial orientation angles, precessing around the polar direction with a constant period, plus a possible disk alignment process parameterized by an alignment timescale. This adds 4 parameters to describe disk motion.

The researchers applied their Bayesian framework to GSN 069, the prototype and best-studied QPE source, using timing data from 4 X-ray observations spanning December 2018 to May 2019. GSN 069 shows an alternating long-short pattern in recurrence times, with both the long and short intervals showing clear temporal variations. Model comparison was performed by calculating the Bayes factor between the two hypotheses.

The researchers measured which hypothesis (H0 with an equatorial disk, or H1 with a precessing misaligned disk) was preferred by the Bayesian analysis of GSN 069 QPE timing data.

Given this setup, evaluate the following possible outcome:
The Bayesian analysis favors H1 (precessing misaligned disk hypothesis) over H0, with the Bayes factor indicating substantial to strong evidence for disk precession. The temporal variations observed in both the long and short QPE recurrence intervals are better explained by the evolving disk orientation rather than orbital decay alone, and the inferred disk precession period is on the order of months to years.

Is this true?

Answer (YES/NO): NO